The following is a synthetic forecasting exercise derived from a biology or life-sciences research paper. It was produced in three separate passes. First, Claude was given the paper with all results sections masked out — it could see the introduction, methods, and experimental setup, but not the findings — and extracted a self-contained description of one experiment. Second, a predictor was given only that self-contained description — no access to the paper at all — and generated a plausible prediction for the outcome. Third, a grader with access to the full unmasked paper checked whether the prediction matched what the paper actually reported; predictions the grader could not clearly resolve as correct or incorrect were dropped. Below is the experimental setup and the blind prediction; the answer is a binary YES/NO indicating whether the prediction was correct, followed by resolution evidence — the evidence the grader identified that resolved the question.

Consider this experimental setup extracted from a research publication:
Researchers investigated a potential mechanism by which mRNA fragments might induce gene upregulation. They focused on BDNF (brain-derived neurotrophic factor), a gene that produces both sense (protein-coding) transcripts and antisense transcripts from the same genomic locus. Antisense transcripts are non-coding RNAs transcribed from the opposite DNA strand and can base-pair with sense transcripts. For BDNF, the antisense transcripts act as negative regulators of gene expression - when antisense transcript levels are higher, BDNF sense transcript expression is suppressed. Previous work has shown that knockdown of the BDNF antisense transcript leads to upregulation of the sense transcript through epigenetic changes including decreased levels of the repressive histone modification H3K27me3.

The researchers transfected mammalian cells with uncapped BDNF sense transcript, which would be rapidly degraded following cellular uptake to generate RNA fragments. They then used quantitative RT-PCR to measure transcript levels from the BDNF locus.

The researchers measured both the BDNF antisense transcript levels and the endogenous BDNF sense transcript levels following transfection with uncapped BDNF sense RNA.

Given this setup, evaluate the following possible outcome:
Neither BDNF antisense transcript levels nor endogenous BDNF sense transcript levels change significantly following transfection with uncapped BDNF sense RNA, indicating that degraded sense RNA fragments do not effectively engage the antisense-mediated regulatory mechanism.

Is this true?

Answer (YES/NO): NO